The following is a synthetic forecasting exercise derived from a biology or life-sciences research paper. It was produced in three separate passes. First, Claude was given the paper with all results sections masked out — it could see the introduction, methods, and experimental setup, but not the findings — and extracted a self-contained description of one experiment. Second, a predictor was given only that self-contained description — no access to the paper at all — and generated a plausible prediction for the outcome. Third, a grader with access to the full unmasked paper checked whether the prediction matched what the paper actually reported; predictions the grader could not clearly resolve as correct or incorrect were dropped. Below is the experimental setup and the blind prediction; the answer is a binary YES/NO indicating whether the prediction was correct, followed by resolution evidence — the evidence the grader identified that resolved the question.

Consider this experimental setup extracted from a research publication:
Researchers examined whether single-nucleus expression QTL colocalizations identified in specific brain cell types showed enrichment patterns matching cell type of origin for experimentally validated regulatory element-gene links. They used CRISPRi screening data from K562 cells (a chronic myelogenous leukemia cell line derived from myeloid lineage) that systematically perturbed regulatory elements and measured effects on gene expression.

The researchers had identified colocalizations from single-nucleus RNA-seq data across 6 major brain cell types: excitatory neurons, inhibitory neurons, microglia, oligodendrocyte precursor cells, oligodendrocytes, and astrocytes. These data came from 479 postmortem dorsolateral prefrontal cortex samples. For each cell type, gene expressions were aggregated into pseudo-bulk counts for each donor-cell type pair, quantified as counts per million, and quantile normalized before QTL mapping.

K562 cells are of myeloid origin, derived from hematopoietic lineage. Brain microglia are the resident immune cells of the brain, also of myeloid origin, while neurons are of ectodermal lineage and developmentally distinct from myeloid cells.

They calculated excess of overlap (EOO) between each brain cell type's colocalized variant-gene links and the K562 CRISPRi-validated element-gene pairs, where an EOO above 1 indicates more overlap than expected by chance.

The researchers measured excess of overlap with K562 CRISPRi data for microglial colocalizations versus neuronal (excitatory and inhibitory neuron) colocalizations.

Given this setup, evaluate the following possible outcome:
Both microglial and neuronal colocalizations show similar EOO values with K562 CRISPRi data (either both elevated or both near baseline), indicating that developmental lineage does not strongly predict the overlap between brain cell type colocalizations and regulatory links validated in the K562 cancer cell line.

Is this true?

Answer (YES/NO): NO